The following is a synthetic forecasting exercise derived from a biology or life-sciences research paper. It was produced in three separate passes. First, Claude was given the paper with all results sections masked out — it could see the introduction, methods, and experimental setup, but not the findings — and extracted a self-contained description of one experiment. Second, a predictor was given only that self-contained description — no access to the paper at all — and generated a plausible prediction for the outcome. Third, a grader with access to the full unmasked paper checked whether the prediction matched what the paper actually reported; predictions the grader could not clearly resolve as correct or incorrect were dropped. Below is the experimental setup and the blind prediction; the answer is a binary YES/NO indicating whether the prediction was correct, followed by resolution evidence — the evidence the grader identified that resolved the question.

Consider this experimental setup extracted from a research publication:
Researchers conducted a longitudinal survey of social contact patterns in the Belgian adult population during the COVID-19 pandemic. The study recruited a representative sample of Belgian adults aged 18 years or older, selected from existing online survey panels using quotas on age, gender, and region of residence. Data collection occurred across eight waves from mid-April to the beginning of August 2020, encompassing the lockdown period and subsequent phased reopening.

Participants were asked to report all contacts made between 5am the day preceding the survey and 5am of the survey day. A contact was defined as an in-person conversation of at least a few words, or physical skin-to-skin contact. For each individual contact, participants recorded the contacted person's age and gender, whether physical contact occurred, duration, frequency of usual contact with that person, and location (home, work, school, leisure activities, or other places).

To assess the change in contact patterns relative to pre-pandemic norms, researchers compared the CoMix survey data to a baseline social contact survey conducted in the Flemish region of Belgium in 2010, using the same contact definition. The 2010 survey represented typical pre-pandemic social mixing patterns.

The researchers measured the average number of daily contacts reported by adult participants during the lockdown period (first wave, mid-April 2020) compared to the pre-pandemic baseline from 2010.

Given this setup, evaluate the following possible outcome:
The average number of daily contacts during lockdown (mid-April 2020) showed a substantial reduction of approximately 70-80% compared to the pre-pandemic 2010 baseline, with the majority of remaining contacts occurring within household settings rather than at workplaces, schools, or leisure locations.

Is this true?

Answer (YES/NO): YES